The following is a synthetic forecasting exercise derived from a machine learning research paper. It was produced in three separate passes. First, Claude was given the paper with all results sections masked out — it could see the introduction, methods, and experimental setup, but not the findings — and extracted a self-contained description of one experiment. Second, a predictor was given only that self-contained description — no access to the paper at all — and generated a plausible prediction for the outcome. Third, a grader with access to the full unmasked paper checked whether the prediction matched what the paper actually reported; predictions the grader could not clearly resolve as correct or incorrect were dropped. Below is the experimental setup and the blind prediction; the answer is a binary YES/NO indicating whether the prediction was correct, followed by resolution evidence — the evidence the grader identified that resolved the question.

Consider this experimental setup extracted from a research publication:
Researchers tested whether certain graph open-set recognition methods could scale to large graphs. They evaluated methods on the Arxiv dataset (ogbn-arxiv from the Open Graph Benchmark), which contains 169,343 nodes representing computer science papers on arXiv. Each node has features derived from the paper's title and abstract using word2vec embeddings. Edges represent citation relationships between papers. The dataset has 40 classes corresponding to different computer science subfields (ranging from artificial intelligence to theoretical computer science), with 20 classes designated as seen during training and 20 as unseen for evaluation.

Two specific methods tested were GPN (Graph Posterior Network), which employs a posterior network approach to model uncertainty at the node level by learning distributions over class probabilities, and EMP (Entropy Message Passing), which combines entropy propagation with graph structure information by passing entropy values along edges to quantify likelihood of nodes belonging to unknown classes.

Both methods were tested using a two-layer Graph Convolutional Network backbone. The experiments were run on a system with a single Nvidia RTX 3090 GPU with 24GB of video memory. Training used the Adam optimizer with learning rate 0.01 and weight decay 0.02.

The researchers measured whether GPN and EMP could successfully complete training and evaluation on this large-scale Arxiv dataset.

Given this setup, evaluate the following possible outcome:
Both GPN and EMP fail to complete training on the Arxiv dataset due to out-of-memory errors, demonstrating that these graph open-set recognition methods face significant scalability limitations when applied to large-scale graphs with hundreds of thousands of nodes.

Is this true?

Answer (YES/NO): YES